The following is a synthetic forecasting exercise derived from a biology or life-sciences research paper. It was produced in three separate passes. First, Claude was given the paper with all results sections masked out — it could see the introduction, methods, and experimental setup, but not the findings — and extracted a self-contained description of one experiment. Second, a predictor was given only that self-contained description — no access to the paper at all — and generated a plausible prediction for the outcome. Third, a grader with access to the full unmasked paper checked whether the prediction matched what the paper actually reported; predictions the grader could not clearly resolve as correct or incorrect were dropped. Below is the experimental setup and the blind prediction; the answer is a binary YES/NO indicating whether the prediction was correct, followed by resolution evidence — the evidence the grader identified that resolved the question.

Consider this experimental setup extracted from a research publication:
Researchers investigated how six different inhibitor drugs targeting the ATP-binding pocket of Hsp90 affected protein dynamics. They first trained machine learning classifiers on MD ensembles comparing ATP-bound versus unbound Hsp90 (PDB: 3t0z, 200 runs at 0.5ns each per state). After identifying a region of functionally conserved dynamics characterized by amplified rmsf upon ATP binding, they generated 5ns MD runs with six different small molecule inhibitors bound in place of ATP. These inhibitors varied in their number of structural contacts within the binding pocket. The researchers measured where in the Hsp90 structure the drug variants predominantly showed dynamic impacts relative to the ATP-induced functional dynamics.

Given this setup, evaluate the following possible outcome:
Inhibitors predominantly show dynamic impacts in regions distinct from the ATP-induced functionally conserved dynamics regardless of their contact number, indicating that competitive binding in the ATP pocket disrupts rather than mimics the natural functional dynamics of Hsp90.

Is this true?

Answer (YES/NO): NO